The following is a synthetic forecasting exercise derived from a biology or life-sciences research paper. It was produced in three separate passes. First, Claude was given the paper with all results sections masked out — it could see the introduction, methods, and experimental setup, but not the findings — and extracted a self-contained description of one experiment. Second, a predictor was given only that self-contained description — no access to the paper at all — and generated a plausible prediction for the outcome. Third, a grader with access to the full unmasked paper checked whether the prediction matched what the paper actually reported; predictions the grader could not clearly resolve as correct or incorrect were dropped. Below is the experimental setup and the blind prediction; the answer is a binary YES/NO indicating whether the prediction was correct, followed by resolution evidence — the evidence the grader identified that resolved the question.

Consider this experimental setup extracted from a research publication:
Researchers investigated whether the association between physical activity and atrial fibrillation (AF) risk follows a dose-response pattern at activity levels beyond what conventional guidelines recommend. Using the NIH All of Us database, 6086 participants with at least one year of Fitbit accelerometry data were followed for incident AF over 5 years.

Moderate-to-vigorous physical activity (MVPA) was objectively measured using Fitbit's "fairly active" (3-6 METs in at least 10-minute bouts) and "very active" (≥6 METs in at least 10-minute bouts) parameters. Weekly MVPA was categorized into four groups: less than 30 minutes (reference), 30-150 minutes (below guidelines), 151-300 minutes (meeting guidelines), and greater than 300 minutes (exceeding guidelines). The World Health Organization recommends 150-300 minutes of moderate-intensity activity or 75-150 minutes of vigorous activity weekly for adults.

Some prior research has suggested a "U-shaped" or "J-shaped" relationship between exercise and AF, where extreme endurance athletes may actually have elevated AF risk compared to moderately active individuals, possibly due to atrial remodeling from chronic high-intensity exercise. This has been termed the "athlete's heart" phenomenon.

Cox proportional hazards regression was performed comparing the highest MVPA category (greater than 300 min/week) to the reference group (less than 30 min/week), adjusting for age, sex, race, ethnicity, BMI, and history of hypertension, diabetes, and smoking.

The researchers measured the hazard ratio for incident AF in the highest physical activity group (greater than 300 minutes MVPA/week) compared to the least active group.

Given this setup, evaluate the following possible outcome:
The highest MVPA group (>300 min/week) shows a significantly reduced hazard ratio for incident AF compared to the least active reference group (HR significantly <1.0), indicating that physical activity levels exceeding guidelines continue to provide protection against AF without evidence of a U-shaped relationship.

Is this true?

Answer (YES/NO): YES